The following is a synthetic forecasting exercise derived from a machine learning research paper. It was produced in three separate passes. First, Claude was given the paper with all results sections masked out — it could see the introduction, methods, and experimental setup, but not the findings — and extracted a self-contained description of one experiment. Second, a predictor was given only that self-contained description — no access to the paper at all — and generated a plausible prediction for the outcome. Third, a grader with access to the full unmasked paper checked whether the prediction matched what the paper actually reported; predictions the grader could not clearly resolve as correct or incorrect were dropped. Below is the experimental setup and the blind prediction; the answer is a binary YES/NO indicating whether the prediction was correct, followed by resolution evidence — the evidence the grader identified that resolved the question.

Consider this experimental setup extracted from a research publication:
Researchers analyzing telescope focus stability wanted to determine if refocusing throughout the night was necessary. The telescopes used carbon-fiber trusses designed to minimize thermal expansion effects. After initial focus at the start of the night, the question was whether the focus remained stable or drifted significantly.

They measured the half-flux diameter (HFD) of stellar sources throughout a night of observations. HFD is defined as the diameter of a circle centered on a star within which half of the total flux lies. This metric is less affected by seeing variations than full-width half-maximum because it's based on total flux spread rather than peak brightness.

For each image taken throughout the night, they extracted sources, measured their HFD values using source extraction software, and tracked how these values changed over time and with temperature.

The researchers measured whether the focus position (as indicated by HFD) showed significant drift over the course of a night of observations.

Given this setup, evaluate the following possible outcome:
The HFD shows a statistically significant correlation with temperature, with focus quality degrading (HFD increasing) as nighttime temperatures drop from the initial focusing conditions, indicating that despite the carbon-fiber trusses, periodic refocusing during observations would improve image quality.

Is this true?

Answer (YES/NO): NO